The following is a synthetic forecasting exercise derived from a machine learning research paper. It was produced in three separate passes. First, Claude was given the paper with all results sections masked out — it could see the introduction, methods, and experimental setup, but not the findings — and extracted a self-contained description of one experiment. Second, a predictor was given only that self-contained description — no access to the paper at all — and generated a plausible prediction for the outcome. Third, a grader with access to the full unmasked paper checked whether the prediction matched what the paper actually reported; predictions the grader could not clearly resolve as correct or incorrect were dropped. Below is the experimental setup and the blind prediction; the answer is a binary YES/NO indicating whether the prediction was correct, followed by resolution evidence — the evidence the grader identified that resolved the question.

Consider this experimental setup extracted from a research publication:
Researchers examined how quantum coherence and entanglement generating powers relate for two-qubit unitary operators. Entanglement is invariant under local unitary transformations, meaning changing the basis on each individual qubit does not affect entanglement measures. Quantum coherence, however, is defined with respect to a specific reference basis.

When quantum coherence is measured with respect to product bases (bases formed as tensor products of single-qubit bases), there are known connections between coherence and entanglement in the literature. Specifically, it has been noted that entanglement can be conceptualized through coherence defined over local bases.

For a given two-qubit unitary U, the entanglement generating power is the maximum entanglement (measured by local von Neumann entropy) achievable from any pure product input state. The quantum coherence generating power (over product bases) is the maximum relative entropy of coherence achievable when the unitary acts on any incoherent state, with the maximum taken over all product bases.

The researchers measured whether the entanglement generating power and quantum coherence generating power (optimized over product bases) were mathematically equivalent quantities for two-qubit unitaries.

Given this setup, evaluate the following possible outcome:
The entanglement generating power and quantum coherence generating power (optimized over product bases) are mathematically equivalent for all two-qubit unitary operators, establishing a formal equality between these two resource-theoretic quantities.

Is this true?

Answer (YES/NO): NO